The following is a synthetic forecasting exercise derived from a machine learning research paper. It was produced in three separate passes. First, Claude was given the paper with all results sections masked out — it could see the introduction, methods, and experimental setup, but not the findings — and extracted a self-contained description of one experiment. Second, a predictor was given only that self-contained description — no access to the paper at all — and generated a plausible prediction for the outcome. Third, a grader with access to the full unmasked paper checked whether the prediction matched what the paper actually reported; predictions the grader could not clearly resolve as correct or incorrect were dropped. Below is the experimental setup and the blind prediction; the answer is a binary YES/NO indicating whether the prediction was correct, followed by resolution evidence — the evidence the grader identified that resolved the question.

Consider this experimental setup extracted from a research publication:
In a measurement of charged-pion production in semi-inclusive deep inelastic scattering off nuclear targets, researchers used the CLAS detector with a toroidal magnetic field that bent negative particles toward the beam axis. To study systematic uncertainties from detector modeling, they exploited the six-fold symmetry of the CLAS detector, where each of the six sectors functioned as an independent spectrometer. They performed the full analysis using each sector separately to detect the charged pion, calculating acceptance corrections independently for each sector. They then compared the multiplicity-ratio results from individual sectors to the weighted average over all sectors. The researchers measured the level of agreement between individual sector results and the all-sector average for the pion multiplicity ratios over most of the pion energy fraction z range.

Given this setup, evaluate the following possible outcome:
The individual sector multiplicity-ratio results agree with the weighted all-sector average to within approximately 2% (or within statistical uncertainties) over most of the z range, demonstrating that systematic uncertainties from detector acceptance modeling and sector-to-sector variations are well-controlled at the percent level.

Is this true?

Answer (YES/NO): NO